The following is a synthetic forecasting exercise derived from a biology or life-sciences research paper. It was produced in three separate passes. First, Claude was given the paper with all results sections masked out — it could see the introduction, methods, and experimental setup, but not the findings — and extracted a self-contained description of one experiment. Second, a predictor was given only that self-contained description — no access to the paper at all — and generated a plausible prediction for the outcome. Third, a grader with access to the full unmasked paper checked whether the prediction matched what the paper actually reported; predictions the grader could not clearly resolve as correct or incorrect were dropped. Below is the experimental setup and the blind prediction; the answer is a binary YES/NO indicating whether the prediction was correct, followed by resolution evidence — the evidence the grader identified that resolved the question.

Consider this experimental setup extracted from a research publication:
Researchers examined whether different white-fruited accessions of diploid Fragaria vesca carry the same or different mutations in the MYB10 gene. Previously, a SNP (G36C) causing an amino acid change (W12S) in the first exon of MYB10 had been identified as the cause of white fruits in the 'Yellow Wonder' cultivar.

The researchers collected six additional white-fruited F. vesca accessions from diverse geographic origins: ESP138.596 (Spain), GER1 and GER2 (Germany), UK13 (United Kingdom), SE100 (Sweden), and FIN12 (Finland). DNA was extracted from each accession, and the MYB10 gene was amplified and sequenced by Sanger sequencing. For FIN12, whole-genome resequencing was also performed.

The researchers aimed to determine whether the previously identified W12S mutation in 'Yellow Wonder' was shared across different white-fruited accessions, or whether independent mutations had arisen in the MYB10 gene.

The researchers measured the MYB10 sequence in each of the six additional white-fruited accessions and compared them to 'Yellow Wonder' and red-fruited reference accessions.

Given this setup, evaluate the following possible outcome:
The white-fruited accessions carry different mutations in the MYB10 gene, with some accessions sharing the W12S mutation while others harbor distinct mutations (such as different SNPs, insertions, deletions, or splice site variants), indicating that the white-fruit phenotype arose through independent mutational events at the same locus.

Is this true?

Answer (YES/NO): YES